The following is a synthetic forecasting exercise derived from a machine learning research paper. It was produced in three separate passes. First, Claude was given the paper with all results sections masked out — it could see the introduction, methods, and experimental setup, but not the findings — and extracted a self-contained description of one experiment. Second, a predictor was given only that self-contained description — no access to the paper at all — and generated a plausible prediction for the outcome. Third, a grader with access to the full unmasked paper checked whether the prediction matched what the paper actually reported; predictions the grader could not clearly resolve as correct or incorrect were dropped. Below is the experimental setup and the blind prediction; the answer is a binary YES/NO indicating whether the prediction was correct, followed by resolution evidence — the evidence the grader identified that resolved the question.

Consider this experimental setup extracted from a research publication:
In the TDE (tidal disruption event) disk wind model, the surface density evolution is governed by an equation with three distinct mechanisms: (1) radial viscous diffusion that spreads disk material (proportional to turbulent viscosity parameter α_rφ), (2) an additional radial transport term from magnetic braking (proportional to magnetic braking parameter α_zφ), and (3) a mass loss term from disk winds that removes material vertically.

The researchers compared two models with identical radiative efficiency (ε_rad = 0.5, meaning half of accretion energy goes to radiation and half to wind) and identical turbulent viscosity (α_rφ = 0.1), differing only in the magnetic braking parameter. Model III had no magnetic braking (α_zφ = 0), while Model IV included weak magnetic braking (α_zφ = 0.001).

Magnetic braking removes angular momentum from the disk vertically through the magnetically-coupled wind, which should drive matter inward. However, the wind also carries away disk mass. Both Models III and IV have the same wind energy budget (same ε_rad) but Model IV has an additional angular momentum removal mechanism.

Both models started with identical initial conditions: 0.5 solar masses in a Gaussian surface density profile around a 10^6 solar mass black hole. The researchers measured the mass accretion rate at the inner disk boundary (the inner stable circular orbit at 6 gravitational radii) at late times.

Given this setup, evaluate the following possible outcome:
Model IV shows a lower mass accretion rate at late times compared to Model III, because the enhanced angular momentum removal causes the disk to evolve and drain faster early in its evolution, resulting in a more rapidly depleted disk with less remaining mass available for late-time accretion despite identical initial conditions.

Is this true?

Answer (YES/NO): YES